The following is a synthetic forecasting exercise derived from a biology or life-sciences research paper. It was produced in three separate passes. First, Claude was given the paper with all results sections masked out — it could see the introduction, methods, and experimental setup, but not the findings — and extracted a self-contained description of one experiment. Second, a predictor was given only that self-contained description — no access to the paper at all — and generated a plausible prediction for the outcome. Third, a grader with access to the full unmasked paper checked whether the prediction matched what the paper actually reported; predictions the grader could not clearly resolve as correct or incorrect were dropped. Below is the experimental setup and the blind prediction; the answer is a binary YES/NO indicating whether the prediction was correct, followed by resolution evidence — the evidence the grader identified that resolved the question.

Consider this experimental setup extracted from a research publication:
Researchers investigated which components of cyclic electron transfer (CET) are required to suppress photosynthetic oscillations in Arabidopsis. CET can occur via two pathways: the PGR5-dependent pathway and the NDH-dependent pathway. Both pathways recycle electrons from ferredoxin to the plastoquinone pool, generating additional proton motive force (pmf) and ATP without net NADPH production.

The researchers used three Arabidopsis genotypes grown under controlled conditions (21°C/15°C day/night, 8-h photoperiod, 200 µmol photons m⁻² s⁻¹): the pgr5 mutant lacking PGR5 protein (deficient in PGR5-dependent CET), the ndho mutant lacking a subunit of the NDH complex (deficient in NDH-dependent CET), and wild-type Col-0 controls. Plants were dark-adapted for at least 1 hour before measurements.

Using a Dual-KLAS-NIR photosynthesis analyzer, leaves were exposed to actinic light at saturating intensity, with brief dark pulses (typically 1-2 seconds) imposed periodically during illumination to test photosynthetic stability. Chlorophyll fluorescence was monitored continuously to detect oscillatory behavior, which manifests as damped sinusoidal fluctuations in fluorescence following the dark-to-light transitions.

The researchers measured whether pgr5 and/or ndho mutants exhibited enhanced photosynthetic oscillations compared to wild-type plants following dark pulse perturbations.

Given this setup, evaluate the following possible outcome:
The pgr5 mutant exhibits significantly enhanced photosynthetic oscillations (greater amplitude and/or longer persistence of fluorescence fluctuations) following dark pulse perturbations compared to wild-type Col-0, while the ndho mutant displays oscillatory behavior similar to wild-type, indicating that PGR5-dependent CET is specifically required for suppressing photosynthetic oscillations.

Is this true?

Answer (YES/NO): YES